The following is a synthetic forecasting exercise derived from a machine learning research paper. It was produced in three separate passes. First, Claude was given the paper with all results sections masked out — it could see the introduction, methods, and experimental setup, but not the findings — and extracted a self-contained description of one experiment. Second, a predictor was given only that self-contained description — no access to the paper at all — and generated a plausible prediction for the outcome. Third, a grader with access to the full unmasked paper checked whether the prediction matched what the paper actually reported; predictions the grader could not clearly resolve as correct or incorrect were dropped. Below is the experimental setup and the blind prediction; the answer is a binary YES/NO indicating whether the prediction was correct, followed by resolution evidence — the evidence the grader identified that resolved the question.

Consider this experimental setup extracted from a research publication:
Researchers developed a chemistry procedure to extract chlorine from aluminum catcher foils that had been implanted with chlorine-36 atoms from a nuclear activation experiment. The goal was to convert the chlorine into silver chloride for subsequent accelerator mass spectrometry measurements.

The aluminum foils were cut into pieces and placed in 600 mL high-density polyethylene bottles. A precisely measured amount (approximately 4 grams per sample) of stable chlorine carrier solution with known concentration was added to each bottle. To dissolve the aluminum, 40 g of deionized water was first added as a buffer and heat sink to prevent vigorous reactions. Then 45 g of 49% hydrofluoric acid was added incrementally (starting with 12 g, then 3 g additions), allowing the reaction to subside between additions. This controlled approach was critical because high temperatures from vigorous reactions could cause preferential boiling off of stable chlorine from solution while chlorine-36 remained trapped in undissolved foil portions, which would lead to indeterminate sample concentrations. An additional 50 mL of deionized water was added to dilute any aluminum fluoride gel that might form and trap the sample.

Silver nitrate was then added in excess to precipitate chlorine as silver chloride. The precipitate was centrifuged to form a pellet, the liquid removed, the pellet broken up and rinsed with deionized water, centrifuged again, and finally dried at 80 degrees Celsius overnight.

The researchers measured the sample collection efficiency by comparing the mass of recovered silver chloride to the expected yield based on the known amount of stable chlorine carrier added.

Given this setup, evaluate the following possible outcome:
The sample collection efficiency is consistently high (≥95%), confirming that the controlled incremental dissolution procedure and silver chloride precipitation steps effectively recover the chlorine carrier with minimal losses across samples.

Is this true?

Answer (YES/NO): NO